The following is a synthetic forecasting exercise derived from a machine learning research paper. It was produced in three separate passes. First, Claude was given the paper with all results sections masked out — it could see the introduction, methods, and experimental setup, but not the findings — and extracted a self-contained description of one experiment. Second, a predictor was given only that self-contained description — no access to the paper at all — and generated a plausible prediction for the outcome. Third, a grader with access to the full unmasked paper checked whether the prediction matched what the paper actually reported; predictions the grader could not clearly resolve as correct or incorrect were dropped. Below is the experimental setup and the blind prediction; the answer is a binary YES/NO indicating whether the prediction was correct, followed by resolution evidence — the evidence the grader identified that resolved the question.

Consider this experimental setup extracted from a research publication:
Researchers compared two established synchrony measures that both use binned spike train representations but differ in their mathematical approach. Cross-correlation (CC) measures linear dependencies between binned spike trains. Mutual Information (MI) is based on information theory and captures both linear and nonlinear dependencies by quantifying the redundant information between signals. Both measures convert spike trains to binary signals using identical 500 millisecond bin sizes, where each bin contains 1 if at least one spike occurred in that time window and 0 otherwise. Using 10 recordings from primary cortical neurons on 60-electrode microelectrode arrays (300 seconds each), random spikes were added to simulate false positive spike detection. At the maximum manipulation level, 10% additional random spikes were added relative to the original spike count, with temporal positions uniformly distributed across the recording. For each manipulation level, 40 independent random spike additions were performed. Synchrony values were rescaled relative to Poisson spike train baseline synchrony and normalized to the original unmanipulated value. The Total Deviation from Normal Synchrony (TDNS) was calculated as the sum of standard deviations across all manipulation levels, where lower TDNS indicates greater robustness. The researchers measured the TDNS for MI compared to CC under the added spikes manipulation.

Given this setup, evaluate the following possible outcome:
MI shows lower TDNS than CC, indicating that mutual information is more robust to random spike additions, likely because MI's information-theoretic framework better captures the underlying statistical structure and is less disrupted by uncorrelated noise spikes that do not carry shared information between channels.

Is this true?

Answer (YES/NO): NO